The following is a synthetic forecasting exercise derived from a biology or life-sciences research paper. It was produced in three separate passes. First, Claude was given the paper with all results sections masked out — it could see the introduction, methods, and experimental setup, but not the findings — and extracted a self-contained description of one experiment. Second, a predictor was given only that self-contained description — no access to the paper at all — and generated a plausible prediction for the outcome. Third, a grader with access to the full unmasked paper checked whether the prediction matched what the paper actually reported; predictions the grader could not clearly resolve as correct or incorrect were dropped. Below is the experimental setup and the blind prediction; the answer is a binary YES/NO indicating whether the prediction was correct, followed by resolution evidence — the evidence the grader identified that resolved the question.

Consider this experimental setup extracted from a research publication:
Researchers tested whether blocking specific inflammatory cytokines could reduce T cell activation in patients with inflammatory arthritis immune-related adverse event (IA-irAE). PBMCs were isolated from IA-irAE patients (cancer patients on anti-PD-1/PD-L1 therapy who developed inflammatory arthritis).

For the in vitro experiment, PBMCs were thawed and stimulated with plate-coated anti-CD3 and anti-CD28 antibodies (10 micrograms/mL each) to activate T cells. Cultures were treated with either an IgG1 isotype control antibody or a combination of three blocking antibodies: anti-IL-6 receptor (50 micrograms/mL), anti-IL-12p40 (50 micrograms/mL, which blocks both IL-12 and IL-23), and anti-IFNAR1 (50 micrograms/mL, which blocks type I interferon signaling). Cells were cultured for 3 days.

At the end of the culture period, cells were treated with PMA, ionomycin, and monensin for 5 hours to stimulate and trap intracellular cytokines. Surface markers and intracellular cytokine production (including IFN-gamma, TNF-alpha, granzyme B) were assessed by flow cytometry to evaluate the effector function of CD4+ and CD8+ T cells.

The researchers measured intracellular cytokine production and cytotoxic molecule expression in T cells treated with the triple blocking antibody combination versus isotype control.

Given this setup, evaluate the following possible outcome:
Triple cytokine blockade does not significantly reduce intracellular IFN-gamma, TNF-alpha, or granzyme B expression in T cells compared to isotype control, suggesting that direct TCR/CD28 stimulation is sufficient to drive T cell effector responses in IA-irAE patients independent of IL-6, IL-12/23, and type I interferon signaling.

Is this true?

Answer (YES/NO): NO